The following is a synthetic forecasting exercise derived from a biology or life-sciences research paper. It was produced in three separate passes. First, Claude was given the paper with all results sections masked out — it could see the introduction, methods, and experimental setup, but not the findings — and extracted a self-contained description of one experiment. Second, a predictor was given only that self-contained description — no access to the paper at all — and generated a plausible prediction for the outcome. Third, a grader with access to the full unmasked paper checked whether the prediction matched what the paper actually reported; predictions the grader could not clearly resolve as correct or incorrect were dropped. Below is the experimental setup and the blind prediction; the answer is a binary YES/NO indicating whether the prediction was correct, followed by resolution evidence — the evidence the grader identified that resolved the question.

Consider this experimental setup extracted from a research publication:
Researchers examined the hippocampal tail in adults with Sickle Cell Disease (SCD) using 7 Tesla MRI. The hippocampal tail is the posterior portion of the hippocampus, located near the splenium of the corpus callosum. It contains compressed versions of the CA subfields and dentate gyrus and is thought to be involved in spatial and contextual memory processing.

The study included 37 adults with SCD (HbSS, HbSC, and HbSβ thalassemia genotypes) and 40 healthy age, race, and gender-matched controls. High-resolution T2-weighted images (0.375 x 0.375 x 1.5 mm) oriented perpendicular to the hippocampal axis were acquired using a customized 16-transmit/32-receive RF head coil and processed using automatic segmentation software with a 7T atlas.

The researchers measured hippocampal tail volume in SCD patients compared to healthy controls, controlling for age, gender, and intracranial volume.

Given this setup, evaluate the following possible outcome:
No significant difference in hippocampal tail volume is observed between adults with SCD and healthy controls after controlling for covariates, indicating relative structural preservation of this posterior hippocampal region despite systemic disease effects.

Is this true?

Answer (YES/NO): YES